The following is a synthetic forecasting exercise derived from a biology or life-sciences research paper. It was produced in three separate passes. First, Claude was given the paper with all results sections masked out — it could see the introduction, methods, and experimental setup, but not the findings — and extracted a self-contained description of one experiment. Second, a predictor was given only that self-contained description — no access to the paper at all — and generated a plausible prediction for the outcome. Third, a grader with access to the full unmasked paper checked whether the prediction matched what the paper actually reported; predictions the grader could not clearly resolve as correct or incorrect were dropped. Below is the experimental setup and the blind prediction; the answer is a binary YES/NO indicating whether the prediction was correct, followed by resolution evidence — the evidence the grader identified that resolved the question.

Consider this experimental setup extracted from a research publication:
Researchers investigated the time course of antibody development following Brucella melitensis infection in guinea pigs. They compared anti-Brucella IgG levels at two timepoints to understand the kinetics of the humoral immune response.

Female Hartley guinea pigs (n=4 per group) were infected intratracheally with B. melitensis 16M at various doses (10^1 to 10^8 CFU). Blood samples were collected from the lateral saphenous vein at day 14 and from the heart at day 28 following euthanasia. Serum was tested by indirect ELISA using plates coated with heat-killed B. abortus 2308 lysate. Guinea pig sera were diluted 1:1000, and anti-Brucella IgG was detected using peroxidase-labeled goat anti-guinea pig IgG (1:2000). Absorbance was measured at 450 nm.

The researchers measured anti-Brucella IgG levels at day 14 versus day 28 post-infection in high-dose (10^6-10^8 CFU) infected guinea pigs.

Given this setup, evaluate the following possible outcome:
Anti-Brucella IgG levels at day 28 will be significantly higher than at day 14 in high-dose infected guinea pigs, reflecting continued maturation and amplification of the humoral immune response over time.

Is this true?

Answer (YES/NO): YES